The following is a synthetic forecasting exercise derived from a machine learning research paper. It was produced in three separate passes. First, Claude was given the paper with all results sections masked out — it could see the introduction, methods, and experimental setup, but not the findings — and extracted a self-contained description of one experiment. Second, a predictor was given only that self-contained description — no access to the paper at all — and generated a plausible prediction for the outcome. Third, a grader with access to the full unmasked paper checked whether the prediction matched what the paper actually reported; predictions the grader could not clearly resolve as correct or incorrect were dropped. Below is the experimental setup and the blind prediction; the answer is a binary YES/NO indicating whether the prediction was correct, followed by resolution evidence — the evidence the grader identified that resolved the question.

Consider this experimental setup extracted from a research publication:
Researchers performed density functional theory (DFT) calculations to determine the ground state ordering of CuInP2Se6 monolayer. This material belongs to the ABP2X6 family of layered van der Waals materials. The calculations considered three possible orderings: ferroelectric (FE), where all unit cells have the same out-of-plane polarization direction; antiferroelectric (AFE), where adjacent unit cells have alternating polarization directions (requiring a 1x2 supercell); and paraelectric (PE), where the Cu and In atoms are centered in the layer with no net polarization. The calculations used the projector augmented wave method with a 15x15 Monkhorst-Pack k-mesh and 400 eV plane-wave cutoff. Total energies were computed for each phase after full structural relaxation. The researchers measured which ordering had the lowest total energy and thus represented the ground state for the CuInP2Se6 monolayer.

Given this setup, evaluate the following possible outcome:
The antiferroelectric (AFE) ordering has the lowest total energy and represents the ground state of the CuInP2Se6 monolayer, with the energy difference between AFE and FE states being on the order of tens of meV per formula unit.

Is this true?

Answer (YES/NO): YES